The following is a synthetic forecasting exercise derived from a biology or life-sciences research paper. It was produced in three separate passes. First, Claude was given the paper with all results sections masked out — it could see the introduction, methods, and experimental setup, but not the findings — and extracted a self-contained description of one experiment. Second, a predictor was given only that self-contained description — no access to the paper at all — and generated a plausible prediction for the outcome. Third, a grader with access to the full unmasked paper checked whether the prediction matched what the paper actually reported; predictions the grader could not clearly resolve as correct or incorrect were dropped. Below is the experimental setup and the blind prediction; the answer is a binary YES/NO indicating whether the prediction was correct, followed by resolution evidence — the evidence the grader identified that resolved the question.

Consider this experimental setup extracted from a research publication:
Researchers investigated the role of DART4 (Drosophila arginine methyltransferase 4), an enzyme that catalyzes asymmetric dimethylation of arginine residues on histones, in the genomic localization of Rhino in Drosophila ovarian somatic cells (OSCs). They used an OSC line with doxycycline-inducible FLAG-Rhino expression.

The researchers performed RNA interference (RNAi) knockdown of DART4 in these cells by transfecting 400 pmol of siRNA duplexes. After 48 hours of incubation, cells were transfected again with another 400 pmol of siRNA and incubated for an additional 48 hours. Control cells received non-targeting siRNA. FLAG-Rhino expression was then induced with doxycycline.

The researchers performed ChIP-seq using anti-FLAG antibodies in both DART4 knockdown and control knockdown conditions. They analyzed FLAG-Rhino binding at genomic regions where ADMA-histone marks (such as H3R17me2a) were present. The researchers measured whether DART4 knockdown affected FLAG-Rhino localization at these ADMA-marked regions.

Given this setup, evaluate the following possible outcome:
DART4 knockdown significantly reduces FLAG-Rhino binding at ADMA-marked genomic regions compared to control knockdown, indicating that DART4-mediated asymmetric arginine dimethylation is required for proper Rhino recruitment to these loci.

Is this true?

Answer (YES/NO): YES